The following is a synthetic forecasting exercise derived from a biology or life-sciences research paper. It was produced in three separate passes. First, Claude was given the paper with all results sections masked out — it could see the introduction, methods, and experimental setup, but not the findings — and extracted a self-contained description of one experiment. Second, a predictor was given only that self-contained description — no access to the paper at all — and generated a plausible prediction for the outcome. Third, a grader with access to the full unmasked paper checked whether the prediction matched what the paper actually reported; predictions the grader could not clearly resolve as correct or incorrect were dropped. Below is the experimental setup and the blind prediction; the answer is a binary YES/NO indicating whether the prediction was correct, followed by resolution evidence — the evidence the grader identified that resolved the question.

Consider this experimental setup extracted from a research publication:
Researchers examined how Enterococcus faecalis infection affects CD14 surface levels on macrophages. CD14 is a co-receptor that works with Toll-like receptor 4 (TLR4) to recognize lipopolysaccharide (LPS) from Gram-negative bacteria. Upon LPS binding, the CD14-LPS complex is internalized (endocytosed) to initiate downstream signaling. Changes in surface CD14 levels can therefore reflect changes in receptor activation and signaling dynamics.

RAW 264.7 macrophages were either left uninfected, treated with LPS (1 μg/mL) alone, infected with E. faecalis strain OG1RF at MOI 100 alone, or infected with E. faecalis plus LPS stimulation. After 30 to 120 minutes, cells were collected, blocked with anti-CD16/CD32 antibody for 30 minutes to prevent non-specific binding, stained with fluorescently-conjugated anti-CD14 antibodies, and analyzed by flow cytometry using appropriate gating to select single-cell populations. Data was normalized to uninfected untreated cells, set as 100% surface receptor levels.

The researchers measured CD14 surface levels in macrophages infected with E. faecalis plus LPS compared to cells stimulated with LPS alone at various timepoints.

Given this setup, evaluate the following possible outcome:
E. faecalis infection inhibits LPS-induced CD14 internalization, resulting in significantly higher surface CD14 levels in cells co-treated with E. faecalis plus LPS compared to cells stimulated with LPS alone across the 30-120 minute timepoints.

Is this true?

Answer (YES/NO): NO